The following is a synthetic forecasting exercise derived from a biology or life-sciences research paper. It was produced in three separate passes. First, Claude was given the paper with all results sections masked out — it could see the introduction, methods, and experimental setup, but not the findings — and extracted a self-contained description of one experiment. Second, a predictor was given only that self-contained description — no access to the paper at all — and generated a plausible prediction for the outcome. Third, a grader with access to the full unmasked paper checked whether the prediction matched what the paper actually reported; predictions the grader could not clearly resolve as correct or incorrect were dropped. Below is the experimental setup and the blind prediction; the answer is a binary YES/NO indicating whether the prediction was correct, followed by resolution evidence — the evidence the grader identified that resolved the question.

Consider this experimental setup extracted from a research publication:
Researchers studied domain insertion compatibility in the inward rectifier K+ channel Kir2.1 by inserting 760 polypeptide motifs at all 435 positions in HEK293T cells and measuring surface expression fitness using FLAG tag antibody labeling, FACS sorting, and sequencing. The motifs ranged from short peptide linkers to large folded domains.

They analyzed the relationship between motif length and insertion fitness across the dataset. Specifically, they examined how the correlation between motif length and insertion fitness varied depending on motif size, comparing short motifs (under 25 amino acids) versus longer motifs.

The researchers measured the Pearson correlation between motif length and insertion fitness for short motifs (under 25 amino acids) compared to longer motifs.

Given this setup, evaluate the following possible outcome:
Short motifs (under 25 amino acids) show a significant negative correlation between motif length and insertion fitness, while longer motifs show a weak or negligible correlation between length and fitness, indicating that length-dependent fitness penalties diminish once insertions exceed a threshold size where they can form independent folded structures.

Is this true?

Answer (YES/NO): NO